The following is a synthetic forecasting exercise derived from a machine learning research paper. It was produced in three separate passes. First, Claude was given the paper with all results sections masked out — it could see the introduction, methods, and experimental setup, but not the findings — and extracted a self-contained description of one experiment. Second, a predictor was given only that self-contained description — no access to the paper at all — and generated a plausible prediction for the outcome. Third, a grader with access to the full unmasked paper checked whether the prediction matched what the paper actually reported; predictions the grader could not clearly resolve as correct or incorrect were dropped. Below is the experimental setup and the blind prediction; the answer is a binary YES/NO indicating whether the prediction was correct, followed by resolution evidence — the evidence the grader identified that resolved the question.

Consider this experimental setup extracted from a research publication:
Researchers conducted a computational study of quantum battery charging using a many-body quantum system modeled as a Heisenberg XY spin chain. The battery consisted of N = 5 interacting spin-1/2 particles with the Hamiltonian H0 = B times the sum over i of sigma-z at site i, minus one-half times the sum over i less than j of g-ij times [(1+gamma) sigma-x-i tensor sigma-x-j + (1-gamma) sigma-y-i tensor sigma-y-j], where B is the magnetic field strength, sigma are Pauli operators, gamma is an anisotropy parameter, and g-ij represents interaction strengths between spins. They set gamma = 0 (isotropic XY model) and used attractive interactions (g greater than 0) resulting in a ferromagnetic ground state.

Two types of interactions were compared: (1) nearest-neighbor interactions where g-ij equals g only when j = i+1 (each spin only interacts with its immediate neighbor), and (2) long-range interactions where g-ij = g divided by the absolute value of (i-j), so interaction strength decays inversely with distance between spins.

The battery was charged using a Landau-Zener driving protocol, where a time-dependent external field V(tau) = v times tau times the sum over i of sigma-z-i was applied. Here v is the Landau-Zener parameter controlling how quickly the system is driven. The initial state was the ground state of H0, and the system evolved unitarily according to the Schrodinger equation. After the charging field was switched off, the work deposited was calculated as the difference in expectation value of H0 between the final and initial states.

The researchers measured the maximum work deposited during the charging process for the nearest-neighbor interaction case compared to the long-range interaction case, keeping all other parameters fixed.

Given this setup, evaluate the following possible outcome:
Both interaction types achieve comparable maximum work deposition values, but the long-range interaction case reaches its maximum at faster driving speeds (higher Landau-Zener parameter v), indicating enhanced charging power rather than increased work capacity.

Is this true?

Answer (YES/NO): NO